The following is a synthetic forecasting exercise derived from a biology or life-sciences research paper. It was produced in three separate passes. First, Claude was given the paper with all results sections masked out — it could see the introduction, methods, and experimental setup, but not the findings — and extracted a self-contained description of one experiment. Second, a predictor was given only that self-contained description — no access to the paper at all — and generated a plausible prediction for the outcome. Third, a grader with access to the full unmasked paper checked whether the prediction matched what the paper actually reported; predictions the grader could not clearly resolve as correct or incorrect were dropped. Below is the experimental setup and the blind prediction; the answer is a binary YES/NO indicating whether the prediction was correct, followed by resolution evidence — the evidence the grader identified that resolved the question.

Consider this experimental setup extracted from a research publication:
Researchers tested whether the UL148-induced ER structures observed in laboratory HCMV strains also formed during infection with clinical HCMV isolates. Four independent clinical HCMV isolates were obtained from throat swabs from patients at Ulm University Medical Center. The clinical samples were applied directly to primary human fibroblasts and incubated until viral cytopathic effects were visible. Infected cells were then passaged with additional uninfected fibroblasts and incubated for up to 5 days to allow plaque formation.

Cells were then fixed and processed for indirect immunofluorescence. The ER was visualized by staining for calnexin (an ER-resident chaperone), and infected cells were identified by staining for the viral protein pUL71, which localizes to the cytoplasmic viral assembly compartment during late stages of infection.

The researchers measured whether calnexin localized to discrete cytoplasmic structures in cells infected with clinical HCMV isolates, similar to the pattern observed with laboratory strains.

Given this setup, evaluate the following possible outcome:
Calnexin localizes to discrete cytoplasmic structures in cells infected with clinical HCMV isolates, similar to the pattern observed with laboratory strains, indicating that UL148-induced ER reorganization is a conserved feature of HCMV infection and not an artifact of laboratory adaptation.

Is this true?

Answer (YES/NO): YES